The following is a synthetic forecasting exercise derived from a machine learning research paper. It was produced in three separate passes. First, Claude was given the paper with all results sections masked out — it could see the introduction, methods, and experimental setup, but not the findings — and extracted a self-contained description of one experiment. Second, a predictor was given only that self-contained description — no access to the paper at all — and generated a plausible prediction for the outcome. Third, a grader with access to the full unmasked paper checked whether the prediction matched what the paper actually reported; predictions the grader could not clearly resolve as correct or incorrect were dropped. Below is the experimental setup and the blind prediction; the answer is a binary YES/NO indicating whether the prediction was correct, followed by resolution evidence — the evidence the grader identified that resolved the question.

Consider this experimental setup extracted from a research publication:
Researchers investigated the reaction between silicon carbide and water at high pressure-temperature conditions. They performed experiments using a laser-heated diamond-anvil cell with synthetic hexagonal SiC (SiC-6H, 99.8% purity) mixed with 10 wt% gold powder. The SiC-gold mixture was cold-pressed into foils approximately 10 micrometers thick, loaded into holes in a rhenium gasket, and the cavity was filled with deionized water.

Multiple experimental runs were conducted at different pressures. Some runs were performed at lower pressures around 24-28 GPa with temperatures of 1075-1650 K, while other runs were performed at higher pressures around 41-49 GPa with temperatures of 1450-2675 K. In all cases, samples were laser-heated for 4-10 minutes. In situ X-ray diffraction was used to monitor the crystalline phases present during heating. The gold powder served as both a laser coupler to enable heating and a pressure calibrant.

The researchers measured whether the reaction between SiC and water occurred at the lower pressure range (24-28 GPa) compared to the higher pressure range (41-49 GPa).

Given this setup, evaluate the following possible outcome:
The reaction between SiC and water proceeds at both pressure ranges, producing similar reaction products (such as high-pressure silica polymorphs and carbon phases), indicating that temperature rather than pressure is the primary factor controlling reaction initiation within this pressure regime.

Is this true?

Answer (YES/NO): NO